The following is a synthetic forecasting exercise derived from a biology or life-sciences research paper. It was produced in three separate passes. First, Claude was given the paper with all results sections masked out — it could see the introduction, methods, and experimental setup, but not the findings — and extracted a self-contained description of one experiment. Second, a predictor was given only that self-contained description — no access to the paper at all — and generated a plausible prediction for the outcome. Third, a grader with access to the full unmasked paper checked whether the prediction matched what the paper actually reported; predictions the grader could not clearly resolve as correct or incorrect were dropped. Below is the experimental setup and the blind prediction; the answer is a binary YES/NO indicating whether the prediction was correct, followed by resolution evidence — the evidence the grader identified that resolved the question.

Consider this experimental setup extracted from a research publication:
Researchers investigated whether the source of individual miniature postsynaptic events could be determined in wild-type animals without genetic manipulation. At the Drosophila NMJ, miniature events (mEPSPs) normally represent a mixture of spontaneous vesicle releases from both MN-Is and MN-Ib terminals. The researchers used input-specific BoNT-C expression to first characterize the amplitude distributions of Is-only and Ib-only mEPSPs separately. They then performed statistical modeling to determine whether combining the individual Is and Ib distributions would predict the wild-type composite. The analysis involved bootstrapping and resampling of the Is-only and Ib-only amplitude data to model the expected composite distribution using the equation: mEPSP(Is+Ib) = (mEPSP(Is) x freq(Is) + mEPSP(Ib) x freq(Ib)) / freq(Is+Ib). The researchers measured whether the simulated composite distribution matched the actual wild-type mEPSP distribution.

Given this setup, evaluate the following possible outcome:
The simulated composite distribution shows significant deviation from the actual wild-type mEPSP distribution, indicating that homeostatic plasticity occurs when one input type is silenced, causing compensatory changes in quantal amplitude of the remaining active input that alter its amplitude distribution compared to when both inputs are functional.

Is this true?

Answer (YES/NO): NO